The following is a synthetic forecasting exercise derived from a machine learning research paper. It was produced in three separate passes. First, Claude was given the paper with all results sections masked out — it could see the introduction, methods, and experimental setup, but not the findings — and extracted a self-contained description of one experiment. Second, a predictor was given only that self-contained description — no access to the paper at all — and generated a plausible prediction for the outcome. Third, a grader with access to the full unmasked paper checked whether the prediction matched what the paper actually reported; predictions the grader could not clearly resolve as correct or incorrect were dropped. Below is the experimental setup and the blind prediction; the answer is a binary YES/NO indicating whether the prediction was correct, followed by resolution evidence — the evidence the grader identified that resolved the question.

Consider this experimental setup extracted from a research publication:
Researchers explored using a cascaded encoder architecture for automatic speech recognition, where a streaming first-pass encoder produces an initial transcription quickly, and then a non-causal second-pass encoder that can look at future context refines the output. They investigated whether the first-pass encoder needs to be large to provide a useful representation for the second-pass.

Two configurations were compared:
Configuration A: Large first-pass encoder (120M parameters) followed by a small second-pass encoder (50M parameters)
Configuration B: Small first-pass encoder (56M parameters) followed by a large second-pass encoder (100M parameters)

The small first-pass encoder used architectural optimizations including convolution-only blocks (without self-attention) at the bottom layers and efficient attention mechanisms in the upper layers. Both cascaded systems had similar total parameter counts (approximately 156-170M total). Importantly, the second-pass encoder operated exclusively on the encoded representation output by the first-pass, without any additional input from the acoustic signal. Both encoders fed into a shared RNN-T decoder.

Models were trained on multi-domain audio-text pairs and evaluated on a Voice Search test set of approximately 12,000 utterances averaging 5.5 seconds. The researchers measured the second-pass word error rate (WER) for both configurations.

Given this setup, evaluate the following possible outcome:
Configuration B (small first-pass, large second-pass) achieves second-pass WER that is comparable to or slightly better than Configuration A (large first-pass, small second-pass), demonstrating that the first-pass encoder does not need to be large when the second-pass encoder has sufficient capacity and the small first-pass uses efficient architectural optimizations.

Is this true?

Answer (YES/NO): YES